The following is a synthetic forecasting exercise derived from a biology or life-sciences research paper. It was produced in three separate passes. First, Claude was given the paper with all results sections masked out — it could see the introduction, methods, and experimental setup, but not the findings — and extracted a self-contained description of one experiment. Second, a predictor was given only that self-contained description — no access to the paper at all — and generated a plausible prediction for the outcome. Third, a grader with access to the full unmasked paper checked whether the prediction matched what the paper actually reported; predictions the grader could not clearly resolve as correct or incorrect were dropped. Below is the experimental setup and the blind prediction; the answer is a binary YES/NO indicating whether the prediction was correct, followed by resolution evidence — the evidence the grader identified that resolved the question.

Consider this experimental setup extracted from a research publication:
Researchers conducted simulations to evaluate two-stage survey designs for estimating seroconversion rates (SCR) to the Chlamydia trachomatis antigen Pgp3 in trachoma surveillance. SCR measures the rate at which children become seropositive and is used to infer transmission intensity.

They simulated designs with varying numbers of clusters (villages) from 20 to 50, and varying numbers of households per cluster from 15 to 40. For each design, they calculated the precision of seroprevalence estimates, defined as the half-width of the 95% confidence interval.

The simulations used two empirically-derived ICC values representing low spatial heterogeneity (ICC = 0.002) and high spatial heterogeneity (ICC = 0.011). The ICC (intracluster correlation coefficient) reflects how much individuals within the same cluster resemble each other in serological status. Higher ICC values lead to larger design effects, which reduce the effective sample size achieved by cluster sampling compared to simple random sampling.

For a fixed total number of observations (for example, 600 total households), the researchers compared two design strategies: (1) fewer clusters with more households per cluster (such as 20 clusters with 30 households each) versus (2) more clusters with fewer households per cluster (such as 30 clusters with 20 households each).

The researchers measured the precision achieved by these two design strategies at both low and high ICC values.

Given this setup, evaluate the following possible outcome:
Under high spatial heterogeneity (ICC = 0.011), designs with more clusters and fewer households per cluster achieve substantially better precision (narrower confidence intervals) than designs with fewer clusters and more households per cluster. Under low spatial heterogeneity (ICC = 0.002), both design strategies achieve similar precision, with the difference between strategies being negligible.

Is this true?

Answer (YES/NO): YES